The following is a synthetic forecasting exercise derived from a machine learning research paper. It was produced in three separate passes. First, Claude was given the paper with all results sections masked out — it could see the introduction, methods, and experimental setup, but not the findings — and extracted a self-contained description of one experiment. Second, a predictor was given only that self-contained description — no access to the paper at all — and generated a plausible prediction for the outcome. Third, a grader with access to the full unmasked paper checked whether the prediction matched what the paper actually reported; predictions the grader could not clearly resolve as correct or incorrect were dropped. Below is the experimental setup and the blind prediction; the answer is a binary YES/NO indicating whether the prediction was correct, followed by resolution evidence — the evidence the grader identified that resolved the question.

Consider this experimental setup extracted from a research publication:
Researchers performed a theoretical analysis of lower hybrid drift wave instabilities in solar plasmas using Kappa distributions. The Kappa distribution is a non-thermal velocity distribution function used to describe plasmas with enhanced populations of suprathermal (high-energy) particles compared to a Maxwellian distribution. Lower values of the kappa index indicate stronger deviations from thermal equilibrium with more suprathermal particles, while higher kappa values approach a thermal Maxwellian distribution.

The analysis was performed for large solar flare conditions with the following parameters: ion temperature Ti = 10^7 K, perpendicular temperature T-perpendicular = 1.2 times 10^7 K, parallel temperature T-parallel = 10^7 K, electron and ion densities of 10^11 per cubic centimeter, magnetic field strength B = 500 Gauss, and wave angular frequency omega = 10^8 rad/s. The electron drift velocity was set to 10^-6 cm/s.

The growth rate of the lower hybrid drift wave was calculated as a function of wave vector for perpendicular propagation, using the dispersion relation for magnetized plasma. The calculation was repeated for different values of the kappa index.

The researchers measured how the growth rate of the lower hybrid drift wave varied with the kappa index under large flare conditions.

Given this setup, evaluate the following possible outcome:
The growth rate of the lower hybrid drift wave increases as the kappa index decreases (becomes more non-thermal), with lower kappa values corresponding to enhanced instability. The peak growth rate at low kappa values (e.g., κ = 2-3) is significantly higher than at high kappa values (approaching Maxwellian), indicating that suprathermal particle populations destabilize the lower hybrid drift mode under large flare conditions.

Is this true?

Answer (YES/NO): NO